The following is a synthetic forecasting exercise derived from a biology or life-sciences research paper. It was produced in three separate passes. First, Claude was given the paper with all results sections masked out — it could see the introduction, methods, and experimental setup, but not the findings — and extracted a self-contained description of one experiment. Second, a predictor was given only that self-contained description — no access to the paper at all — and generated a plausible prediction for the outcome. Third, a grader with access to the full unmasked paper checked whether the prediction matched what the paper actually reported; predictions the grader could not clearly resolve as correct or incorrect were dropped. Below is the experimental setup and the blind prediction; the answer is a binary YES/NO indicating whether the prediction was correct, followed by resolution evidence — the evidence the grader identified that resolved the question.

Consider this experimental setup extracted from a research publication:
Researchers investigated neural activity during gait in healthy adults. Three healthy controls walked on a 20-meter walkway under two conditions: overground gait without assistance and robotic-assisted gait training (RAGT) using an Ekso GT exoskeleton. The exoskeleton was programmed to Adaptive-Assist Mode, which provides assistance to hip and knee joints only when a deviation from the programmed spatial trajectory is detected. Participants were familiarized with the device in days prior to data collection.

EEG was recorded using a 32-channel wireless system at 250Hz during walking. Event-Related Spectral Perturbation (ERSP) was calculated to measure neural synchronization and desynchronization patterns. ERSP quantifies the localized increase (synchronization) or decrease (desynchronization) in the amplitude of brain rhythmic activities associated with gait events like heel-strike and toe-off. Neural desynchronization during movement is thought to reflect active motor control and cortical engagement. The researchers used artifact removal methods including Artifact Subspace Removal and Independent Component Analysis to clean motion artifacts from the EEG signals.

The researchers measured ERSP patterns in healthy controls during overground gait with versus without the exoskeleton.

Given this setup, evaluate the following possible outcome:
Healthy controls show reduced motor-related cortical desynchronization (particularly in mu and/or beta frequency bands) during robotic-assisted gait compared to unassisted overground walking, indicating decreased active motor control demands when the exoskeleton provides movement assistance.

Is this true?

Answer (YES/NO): NO